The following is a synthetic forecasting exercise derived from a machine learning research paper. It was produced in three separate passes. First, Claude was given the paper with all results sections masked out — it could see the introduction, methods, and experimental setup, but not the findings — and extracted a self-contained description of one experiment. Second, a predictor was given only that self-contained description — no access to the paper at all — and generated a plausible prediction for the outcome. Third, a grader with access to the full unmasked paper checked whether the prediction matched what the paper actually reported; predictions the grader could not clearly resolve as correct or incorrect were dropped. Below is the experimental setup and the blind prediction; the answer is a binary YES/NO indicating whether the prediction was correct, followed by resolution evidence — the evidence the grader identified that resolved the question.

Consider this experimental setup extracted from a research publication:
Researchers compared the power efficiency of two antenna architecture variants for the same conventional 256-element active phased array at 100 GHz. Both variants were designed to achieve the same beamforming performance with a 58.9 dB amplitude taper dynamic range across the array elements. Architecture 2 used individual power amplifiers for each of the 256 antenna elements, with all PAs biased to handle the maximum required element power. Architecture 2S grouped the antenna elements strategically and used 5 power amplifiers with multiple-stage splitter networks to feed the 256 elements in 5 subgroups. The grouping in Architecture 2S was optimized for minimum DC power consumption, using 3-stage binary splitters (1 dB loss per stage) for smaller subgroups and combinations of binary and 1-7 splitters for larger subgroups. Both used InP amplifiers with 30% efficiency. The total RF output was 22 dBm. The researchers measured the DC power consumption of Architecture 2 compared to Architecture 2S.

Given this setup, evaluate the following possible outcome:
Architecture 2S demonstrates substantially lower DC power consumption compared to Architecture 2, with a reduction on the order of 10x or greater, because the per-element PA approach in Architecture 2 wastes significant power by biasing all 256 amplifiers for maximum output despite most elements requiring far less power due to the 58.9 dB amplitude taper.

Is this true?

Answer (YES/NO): NO